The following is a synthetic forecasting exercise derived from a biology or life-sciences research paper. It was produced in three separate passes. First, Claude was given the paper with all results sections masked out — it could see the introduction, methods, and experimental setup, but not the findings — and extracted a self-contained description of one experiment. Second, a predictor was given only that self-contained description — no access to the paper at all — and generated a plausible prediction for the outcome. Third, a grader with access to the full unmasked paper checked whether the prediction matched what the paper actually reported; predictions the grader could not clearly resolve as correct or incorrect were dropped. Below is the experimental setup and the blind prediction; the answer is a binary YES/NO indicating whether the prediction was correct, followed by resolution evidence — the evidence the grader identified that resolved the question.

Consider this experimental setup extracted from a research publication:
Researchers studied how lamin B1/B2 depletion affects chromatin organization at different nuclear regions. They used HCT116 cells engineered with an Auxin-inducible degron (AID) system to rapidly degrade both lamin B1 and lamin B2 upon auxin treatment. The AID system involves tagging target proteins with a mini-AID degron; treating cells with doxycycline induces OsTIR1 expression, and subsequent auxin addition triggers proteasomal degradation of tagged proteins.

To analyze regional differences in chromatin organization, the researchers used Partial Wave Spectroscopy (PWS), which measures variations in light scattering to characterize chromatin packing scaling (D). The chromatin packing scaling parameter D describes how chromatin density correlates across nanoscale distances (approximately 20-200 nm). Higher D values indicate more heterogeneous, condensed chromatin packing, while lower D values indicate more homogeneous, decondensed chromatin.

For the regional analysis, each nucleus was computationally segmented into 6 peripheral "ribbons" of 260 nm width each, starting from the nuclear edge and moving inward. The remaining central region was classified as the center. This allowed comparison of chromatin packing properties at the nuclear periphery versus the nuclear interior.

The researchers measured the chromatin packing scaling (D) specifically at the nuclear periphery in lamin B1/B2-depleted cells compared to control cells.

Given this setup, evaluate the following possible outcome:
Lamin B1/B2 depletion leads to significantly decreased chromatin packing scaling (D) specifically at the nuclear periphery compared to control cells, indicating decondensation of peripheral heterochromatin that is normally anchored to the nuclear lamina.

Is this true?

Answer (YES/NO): NO